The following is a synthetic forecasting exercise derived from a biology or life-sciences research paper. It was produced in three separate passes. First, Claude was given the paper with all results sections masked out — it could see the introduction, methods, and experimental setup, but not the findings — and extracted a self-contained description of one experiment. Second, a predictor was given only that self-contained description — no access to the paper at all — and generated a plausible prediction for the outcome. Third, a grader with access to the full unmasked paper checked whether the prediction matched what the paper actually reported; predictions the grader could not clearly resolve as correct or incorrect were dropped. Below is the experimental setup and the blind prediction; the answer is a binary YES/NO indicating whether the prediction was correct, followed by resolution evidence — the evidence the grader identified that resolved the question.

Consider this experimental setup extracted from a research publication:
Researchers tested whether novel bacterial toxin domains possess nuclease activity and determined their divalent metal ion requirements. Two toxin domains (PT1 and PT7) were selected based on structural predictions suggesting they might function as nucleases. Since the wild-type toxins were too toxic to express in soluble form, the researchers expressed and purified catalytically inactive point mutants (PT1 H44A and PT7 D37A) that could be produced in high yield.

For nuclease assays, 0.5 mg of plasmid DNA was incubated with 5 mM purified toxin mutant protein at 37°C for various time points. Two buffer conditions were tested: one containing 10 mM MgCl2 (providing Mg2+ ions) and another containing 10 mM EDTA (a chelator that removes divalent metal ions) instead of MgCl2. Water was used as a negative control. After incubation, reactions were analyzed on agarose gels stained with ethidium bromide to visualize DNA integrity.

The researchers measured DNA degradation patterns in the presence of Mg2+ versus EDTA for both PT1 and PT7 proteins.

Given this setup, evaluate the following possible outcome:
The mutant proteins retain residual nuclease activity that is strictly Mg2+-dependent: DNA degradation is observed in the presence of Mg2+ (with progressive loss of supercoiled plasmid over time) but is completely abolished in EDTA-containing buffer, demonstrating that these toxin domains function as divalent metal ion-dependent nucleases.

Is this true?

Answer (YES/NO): YES